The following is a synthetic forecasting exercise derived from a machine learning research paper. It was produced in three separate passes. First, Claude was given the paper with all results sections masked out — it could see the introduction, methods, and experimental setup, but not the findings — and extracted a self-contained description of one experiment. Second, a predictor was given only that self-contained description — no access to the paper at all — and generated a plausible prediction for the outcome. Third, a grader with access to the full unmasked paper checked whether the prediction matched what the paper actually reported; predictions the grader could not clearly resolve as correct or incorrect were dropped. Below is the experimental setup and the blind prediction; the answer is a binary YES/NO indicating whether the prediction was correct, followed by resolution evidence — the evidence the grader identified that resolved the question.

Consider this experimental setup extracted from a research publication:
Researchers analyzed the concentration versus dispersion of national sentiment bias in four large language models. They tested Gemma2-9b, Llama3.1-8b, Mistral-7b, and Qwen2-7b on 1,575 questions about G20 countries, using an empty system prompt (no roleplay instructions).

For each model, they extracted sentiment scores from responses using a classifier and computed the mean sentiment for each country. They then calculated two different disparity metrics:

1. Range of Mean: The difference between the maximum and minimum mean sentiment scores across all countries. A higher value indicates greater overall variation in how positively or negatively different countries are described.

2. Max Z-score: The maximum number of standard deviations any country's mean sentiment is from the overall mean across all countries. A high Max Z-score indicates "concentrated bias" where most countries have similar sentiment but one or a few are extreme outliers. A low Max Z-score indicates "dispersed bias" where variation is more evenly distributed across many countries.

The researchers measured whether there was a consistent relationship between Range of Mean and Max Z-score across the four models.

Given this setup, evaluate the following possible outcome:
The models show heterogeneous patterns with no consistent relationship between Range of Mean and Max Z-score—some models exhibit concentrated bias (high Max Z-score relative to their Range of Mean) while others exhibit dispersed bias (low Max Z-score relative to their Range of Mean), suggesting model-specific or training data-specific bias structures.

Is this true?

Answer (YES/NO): NO